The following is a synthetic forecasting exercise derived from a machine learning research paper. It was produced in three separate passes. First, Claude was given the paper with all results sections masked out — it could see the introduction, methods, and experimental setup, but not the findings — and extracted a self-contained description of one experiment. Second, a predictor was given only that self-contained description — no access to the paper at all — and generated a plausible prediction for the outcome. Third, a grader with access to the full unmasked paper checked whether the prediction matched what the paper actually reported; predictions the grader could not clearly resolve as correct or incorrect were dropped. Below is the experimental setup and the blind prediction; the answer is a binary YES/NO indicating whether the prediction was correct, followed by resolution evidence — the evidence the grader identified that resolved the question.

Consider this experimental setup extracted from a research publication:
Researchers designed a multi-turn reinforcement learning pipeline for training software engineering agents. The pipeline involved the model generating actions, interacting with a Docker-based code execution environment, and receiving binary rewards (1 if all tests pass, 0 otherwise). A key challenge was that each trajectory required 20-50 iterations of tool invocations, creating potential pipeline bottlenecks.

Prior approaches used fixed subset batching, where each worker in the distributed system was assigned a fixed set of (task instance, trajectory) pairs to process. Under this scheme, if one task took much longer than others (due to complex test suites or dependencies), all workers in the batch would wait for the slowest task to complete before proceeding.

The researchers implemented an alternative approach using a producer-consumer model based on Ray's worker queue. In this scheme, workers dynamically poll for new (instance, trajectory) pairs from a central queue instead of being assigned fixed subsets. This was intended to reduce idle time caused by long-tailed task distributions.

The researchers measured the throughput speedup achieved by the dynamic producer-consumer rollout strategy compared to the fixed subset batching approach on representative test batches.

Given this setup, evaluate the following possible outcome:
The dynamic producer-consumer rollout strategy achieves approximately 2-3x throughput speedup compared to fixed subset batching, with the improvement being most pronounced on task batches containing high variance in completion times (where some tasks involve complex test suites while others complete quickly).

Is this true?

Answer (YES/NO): NO